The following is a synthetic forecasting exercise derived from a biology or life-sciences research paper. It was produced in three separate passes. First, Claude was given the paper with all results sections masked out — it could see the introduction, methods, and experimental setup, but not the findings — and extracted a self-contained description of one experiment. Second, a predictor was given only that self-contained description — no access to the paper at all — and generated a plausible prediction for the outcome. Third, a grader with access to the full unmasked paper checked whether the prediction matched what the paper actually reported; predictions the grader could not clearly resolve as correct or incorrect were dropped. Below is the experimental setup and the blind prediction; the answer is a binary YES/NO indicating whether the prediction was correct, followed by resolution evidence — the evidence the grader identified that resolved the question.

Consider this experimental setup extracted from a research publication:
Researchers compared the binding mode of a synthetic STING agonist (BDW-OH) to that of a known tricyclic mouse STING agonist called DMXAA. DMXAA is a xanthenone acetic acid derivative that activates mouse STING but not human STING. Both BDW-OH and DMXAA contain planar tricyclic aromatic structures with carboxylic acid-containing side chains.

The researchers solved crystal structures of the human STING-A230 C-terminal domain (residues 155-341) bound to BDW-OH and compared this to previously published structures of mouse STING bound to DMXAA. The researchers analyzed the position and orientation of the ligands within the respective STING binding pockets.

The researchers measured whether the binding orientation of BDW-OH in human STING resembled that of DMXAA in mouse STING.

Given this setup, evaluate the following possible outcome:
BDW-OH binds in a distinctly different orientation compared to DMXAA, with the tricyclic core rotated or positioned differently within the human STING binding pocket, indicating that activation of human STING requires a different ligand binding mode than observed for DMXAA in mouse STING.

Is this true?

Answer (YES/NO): YES